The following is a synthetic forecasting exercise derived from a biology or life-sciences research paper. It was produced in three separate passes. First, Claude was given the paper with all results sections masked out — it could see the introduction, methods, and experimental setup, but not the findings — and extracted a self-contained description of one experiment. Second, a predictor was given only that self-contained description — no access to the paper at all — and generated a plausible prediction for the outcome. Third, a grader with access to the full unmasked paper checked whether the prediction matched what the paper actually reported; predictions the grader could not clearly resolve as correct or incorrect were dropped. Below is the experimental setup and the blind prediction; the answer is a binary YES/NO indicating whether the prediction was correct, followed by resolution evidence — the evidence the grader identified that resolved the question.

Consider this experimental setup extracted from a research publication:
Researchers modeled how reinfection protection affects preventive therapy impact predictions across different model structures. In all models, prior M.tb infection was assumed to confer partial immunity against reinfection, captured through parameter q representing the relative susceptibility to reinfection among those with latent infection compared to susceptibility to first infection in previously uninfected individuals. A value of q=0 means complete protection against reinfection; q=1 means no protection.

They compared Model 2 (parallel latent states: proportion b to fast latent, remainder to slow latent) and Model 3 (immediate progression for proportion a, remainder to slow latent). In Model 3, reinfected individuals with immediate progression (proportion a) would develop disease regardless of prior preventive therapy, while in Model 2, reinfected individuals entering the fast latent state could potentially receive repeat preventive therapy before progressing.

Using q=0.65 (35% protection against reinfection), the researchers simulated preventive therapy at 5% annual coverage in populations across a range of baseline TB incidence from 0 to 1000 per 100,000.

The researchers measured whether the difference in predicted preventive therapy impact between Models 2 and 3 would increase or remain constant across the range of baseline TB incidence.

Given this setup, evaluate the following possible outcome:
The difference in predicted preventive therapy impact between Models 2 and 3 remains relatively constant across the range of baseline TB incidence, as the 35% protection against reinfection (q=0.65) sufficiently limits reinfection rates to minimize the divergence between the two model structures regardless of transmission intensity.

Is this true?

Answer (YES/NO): NO